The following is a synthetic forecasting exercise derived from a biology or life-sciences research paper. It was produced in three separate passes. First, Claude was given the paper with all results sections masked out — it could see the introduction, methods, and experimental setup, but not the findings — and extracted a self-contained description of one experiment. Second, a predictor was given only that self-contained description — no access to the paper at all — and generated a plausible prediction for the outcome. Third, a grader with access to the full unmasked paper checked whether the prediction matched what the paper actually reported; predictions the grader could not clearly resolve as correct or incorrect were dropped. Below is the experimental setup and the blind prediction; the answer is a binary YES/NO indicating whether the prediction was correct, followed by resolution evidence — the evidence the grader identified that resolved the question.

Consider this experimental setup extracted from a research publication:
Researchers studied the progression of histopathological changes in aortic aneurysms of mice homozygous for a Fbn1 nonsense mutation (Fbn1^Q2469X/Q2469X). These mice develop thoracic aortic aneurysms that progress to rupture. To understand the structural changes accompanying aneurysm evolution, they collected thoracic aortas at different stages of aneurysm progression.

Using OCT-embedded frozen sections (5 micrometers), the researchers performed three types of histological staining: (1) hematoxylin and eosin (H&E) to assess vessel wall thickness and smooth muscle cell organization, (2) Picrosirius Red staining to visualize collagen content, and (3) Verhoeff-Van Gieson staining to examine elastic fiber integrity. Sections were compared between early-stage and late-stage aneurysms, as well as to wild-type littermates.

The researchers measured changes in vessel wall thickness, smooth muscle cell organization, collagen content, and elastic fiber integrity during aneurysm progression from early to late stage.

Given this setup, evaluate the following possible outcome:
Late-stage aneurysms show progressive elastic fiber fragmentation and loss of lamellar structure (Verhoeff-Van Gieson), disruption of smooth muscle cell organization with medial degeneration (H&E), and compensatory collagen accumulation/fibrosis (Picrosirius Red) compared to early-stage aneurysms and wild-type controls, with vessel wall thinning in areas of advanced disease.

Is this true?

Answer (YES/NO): NO